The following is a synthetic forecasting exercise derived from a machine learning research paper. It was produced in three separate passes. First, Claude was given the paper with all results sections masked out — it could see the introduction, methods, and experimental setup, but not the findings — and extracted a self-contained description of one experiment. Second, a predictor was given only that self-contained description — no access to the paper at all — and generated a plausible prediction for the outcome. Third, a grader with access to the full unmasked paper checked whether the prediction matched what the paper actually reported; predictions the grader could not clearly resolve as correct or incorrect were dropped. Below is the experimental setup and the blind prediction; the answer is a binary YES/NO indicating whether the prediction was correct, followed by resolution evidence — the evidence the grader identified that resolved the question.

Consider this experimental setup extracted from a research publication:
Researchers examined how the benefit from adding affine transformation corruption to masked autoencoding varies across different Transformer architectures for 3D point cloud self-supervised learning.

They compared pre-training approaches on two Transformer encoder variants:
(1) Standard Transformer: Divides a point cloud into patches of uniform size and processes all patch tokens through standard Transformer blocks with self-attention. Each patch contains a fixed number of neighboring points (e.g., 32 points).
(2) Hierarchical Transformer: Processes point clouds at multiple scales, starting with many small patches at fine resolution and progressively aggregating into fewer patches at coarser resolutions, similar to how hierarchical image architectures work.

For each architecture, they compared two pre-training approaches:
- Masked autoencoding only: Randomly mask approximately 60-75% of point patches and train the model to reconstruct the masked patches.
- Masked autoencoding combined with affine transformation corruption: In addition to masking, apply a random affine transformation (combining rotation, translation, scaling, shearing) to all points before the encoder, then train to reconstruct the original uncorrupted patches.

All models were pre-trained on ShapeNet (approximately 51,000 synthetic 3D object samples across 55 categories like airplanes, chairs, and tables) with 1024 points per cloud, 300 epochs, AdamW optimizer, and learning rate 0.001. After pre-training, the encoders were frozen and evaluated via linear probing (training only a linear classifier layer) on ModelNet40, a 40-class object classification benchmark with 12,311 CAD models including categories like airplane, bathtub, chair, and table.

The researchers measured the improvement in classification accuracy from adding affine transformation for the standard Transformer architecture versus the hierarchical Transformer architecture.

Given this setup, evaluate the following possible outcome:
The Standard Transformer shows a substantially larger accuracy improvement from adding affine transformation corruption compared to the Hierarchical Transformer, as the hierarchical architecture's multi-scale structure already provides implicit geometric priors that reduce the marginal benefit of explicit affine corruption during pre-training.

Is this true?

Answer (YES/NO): YES